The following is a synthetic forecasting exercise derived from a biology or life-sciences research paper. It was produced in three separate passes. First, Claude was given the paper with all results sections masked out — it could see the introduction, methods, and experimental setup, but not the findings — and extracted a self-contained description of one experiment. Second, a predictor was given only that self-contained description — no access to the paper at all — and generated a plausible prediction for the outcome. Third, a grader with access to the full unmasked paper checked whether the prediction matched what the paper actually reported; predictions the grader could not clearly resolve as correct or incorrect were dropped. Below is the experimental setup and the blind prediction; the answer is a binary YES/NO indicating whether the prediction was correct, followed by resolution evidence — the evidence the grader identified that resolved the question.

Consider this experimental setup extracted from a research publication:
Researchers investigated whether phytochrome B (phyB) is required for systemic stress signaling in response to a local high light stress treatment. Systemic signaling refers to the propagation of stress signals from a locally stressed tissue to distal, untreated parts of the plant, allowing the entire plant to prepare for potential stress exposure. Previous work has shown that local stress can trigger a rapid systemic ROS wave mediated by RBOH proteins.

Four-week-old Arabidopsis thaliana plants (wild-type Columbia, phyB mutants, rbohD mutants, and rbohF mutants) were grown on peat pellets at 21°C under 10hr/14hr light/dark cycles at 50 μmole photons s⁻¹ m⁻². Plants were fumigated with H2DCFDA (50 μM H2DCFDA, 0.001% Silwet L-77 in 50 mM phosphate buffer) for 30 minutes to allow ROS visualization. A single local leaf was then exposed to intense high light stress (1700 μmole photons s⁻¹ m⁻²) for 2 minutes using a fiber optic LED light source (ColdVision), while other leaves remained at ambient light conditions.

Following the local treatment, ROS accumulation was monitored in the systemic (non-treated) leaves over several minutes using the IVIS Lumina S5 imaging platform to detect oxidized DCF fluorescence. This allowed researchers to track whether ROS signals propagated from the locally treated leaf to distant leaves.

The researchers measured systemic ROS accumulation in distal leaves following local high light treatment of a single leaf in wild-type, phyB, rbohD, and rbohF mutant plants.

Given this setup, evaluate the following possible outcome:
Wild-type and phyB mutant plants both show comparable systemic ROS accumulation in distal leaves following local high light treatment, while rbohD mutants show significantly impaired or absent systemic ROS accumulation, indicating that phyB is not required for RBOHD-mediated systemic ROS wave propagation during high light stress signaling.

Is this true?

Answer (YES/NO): NO